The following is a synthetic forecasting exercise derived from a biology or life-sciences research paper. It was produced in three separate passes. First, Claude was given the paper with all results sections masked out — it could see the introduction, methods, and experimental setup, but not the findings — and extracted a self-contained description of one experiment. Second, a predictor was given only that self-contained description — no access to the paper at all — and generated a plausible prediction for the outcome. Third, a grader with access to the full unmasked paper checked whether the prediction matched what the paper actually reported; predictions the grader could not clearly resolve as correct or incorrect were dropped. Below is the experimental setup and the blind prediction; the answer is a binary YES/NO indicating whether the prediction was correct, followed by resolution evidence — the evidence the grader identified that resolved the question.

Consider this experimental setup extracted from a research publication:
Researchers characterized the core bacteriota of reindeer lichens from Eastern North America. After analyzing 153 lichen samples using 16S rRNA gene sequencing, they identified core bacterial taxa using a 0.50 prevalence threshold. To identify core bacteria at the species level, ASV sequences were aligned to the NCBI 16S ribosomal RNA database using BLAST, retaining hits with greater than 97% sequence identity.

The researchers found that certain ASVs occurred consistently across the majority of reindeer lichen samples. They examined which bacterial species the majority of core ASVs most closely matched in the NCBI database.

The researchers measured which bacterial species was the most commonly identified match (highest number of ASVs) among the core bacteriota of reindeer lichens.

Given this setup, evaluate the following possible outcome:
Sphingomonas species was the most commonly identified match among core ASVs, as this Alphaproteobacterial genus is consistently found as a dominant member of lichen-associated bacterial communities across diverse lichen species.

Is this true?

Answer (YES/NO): NO